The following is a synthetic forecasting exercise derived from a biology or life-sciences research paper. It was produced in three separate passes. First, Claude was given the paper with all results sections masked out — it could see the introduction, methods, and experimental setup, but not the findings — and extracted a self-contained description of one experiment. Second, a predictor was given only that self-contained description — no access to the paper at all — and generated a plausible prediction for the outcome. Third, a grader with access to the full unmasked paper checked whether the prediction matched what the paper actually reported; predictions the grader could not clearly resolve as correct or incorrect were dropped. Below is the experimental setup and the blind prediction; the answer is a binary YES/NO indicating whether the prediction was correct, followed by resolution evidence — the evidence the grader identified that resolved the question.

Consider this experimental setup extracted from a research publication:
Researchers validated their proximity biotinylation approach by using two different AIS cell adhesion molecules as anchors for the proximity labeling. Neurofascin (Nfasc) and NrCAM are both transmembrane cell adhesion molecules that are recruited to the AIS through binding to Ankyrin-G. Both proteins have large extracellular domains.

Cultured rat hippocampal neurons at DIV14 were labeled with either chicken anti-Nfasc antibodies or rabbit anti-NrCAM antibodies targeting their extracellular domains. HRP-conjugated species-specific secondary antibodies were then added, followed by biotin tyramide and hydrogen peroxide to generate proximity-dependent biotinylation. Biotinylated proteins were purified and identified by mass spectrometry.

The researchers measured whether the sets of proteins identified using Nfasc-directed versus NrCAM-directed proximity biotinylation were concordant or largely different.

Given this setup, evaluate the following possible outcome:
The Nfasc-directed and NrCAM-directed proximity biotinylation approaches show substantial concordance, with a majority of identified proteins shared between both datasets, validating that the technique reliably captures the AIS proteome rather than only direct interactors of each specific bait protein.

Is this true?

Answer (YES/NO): YES